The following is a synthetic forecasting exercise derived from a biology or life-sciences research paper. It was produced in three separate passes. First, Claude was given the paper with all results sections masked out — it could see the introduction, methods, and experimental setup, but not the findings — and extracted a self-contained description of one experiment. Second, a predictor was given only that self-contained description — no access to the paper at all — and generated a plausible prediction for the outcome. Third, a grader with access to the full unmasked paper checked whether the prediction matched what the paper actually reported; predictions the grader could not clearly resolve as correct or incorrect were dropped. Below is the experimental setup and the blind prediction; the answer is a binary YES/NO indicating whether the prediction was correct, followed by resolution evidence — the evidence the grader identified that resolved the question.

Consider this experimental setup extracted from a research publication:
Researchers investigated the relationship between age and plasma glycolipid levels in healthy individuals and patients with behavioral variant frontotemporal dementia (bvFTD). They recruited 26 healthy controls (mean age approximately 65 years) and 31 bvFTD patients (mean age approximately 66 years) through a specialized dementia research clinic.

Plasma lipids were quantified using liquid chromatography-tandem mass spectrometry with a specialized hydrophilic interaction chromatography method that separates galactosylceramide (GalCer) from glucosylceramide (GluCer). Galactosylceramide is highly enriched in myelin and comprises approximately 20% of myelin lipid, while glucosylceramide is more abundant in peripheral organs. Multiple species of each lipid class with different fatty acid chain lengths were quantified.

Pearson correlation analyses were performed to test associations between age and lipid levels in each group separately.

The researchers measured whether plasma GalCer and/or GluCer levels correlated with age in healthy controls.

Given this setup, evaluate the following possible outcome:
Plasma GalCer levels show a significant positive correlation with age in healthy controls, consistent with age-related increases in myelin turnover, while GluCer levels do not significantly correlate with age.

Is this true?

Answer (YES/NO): NO